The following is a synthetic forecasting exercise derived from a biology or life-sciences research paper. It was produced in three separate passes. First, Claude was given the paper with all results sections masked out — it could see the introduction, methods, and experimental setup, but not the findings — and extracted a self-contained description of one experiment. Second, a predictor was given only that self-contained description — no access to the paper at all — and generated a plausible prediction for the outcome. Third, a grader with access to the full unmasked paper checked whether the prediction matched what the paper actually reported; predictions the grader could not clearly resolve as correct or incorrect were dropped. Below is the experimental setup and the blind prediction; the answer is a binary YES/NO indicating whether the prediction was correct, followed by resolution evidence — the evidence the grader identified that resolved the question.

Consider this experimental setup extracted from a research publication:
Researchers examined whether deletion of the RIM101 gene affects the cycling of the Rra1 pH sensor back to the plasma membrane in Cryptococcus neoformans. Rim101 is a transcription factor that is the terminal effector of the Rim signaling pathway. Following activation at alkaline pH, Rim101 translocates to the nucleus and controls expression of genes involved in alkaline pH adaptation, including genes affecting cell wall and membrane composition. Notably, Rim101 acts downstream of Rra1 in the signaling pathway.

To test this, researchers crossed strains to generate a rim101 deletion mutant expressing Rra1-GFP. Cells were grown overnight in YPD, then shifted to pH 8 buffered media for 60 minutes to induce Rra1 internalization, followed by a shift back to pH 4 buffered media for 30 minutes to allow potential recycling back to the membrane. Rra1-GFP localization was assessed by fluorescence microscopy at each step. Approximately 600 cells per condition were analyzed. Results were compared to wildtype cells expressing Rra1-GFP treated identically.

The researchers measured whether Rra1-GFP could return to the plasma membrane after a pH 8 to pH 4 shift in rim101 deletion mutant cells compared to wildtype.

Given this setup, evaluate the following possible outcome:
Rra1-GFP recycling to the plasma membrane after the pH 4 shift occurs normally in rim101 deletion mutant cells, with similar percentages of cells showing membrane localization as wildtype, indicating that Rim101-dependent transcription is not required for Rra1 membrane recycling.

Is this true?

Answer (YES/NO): NO